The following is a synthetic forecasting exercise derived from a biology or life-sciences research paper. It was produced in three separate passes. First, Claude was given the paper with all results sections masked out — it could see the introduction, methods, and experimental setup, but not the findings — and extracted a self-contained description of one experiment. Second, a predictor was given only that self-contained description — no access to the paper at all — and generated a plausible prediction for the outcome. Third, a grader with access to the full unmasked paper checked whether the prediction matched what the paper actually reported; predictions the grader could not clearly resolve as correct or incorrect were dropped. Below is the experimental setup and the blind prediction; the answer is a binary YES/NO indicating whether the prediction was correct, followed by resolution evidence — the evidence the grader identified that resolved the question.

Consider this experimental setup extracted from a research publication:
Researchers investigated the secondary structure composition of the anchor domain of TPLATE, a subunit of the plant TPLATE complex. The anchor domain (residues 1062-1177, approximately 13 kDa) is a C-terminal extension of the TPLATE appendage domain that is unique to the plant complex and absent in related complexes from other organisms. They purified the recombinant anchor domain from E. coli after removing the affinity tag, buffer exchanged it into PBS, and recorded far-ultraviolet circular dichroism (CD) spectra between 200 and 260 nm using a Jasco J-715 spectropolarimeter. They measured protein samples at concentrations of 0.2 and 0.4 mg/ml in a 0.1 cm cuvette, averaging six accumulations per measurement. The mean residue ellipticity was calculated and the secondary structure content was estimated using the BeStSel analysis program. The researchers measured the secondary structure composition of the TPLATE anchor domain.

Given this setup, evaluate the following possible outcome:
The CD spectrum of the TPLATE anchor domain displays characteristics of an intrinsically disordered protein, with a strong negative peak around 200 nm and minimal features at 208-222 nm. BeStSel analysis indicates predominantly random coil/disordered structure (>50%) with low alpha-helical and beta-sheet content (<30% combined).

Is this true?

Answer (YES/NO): YES